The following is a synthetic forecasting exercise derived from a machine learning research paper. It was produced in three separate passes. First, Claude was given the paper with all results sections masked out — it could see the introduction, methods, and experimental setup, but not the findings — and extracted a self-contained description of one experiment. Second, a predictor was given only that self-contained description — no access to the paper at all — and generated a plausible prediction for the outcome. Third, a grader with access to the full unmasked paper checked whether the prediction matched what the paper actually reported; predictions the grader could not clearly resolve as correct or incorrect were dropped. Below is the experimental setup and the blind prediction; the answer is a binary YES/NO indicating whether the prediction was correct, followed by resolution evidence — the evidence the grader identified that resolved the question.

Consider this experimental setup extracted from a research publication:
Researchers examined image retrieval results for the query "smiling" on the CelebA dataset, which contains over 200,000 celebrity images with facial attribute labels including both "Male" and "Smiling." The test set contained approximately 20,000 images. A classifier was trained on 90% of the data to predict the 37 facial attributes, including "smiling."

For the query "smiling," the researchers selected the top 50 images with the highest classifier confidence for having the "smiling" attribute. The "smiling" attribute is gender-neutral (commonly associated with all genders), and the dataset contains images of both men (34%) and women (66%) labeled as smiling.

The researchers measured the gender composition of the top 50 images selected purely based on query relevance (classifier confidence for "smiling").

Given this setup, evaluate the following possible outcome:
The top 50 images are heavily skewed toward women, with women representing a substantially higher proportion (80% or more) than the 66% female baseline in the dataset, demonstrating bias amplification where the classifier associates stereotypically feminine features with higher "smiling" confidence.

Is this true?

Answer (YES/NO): YES